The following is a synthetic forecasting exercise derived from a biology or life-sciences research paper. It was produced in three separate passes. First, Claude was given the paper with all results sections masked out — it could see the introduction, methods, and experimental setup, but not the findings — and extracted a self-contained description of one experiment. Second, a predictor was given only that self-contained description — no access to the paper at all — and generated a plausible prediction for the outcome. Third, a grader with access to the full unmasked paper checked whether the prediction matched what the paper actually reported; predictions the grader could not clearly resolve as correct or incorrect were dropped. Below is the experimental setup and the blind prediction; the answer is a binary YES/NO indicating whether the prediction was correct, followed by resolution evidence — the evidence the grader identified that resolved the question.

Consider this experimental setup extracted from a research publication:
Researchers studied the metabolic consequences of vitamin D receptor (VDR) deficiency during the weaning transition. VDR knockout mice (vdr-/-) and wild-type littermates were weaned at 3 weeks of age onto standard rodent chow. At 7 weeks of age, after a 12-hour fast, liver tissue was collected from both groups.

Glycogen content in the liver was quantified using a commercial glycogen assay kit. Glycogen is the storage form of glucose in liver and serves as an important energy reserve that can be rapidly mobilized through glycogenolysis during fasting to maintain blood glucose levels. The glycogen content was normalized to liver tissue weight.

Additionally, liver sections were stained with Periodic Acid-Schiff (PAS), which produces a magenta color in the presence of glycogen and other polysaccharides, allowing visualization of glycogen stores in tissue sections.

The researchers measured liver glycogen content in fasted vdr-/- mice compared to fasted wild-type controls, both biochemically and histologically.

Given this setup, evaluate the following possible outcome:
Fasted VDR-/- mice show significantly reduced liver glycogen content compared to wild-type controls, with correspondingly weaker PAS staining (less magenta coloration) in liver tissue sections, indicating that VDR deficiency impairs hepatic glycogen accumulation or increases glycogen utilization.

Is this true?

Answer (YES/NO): NO